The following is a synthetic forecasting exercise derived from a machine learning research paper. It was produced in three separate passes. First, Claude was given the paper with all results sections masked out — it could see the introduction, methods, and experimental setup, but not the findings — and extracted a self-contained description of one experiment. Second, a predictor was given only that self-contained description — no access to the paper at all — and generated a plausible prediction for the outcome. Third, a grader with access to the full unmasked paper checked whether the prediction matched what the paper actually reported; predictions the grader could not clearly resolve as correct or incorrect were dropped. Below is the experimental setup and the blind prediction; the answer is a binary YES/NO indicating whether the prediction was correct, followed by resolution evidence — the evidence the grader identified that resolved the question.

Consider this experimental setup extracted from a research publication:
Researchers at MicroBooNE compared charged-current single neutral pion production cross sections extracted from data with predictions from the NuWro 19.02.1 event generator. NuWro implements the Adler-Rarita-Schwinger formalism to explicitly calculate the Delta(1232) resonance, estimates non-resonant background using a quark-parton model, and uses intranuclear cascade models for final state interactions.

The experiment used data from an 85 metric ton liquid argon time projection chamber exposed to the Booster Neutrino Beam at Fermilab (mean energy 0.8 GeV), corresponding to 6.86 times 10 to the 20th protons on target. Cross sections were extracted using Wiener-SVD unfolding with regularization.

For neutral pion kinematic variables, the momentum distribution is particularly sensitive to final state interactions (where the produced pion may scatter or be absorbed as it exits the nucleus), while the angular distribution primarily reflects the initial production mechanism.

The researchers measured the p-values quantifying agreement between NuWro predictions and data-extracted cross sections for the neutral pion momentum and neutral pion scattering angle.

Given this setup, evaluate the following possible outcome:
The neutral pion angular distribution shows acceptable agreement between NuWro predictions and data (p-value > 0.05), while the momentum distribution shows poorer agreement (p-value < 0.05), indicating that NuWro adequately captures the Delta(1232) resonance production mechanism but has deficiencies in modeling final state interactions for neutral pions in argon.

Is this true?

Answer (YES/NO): YES